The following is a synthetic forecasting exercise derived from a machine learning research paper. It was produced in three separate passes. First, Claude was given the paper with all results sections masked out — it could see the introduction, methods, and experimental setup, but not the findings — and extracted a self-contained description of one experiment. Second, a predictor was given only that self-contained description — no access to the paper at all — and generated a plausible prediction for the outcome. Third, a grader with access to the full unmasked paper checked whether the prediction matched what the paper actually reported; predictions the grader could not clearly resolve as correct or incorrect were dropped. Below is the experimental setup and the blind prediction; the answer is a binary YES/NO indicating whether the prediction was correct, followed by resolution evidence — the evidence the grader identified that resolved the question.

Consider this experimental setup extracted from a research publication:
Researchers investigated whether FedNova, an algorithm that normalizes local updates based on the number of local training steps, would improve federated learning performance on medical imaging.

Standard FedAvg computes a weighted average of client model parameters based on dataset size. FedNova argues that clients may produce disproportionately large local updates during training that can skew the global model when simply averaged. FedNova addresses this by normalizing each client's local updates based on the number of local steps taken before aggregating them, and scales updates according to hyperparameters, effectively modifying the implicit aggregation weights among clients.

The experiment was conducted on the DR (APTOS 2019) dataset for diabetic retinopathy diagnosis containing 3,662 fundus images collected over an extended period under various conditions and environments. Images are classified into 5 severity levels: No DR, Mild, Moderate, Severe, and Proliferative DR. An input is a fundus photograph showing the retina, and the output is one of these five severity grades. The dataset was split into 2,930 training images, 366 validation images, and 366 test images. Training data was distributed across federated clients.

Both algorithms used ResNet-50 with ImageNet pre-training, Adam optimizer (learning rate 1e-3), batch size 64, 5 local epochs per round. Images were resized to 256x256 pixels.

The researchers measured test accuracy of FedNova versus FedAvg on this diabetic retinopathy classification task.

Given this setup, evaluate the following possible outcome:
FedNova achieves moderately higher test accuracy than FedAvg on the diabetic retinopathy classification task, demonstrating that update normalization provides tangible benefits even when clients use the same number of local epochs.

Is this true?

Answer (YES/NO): YES